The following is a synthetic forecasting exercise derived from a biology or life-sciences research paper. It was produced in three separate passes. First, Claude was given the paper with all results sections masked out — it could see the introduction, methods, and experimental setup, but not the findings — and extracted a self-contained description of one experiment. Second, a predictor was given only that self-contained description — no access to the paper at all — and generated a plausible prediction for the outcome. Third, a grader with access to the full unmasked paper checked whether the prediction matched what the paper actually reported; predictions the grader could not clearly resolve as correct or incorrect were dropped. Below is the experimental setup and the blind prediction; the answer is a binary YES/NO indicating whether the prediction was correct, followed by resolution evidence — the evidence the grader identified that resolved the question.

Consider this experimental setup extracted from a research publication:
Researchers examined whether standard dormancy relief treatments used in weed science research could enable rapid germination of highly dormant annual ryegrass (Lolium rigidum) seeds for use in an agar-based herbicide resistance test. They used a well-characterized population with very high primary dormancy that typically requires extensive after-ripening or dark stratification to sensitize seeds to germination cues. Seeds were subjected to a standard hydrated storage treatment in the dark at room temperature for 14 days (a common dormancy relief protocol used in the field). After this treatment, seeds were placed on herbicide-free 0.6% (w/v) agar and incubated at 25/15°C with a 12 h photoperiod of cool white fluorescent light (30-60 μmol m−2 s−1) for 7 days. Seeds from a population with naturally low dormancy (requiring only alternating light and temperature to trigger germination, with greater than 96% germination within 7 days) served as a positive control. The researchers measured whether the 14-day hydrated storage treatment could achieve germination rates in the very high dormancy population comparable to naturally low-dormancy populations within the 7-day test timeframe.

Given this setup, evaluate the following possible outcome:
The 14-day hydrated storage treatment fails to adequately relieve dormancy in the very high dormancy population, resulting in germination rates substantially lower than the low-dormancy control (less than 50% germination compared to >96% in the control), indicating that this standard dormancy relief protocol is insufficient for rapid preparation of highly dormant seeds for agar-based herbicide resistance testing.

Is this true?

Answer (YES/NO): YES